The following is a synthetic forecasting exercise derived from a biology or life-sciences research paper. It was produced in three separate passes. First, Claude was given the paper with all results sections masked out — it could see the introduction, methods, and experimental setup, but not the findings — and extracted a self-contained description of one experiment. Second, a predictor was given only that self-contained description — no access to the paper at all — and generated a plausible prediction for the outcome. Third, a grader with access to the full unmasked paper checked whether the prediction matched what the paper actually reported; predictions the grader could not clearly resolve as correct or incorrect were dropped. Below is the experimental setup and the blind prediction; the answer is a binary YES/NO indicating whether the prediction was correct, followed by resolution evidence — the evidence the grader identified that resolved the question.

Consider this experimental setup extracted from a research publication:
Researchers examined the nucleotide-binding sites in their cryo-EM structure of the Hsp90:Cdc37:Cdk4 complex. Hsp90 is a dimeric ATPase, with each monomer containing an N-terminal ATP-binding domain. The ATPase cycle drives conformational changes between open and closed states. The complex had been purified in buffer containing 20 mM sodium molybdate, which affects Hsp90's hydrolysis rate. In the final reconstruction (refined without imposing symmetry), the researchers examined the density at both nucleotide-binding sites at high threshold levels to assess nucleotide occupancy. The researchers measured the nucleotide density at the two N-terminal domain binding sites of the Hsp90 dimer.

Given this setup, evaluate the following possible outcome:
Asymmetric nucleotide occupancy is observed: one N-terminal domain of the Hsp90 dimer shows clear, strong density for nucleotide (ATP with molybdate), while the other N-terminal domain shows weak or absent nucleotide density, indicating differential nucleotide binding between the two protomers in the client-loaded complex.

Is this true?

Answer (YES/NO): NO